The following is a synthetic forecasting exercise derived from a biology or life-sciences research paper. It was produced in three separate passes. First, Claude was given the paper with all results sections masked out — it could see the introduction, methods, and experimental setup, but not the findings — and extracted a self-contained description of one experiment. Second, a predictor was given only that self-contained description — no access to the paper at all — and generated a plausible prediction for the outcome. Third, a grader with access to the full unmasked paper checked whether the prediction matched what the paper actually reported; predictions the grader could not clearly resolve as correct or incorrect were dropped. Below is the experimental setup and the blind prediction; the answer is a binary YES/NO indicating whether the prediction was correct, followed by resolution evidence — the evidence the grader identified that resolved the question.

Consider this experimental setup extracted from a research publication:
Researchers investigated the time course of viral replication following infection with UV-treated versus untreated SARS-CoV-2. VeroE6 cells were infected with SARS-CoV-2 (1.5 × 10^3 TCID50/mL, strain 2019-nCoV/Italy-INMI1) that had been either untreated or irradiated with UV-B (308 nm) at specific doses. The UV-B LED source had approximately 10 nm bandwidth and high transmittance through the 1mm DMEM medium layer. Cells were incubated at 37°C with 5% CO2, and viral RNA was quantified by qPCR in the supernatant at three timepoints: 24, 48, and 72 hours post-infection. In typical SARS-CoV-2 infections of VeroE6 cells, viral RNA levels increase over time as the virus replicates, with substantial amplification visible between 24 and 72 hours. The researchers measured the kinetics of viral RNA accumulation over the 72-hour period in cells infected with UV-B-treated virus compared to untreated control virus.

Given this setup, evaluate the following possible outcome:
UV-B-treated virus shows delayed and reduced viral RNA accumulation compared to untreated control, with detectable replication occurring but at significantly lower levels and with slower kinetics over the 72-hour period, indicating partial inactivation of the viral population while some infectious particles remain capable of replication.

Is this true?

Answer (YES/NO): NO